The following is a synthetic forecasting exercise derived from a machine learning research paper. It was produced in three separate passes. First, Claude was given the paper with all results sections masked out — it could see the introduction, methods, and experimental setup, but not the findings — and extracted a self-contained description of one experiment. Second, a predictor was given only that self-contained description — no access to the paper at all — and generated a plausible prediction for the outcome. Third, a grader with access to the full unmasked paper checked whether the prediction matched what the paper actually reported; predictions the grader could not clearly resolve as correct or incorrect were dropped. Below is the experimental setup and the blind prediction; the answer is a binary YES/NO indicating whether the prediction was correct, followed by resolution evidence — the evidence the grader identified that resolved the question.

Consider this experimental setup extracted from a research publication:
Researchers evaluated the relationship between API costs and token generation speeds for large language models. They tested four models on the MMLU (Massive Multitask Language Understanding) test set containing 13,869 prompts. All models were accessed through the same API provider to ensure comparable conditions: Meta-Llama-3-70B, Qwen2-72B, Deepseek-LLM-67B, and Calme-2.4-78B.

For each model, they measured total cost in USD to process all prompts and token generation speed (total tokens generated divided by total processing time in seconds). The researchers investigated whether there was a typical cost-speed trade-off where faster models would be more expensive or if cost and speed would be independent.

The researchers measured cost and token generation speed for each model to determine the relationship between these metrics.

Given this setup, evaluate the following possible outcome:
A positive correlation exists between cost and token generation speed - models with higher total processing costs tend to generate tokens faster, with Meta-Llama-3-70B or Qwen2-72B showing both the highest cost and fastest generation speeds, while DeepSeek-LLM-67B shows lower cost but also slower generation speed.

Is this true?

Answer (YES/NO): NO